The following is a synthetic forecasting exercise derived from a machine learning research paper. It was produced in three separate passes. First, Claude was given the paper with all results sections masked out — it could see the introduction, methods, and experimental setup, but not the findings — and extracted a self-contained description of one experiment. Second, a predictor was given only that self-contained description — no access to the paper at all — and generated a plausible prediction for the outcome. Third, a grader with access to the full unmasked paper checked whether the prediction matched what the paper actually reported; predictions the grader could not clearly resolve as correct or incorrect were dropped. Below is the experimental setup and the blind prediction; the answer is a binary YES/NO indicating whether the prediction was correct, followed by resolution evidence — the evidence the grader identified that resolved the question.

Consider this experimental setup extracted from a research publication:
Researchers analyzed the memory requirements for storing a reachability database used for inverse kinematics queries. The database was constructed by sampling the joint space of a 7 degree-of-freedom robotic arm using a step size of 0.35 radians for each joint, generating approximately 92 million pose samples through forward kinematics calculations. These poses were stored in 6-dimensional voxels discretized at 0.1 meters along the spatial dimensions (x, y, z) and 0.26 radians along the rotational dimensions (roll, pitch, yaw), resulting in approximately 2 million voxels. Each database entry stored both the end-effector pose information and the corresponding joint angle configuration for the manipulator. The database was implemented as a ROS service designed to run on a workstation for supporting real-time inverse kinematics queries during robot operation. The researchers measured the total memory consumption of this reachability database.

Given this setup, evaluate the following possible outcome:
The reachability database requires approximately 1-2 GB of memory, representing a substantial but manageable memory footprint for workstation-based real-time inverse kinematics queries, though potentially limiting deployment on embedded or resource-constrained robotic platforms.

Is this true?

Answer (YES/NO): NO